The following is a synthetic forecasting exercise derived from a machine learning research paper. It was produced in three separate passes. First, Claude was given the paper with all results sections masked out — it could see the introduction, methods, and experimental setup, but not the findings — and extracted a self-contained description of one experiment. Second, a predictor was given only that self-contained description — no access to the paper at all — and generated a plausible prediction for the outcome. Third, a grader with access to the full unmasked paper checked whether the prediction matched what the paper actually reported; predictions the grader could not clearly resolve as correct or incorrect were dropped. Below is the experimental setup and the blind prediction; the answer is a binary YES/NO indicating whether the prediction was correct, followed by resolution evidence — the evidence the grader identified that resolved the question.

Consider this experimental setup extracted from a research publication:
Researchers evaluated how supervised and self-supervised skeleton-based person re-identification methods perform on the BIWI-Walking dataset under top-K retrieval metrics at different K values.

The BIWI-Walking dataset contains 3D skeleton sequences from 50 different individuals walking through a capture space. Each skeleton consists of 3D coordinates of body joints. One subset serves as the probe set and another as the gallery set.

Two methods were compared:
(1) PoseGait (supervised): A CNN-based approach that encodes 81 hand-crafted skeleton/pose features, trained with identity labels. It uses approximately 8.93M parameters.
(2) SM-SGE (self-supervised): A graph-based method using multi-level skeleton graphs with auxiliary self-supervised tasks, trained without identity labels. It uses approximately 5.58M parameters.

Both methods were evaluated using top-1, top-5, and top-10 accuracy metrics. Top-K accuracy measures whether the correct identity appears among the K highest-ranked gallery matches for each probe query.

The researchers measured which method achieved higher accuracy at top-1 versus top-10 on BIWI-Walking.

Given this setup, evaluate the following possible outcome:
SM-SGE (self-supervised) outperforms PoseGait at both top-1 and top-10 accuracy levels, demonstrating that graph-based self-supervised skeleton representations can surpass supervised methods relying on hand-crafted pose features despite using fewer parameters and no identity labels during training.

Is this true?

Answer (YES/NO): YES